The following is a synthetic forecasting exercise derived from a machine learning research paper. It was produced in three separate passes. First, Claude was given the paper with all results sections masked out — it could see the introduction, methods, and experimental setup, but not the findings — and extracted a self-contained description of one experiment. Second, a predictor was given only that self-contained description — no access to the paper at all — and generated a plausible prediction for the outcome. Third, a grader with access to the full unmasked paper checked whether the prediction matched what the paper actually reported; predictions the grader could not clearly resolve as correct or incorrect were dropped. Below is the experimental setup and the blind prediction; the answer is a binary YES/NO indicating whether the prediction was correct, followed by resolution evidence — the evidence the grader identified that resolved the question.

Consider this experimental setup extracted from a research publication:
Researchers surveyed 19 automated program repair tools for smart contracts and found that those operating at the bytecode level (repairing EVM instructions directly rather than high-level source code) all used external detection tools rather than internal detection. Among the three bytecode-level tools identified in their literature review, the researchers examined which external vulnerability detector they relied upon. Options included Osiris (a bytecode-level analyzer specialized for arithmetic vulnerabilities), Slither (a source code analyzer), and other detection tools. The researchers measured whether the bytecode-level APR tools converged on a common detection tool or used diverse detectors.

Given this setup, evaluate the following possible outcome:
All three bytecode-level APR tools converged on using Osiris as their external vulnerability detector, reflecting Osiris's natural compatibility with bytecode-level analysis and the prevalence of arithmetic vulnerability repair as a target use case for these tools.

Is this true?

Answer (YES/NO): YES